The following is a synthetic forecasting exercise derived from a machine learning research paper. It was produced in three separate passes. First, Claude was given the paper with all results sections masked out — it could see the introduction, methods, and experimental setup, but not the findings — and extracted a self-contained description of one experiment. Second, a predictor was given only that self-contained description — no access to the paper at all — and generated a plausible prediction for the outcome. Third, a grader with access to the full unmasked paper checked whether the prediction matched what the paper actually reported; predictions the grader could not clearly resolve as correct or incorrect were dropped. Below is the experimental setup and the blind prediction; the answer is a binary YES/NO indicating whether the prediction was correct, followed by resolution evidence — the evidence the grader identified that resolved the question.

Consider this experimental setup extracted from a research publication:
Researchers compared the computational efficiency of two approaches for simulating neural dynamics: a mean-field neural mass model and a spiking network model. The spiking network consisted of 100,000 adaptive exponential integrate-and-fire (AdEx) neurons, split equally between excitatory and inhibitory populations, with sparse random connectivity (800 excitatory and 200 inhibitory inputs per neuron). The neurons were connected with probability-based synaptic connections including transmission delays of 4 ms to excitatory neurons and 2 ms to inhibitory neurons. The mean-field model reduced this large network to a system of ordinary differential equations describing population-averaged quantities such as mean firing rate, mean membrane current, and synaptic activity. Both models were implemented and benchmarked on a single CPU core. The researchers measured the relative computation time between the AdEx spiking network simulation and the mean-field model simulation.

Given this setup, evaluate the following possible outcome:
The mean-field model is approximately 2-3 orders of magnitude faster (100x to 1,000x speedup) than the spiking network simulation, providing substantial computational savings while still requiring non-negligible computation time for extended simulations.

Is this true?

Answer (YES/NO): NO